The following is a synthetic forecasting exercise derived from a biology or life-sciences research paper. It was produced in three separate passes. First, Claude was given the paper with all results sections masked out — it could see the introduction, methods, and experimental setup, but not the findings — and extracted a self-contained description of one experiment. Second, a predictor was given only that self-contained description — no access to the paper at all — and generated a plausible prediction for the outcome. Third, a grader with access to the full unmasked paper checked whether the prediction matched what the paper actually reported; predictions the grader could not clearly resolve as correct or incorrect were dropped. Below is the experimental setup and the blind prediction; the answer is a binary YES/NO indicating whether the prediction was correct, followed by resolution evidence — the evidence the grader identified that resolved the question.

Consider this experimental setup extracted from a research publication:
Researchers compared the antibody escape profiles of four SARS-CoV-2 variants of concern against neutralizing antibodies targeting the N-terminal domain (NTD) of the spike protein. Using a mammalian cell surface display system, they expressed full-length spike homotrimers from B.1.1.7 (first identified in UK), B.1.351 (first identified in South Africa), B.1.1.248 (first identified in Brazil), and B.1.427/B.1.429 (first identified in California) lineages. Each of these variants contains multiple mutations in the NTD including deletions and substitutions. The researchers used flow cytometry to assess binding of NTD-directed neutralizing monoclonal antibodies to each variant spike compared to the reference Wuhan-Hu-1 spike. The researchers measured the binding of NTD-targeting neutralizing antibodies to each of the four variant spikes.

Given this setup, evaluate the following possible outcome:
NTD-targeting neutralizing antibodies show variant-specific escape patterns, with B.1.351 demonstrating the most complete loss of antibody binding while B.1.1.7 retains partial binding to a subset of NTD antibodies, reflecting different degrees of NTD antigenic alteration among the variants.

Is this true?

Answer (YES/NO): NO